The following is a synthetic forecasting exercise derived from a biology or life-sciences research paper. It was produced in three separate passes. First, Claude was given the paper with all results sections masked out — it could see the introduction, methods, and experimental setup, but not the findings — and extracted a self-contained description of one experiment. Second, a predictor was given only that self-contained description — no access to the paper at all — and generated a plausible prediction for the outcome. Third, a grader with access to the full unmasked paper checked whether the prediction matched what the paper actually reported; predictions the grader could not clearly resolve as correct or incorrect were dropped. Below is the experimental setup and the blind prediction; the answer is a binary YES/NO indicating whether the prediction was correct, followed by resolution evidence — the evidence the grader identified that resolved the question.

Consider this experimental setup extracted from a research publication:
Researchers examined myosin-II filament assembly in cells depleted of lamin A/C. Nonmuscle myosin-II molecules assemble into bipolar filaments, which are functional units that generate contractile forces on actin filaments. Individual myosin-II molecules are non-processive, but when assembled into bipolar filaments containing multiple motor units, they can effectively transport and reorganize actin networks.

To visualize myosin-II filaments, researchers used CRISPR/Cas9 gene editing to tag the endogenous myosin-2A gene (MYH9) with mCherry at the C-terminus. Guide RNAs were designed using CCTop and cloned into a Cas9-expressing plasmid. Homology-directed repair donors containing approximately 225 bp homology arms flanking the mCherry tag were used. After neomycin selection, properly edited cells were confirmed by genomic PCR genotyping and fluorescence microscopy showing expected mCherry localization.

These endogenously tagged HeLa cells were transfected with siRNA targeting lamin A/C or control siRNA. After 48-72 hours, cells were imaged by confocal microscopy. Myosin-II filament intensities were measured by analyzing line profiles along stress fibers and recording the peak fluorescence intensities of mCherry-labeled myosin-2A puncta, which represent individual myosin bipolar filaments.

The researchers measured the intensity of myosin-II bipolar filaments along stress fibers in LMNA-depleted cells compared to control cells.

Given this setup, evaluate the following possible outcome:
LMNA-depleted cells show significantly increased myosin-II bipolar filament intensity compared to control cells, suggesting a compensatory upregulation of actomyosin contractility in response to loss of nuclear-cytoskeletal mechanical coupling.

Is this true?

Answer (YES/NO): YES